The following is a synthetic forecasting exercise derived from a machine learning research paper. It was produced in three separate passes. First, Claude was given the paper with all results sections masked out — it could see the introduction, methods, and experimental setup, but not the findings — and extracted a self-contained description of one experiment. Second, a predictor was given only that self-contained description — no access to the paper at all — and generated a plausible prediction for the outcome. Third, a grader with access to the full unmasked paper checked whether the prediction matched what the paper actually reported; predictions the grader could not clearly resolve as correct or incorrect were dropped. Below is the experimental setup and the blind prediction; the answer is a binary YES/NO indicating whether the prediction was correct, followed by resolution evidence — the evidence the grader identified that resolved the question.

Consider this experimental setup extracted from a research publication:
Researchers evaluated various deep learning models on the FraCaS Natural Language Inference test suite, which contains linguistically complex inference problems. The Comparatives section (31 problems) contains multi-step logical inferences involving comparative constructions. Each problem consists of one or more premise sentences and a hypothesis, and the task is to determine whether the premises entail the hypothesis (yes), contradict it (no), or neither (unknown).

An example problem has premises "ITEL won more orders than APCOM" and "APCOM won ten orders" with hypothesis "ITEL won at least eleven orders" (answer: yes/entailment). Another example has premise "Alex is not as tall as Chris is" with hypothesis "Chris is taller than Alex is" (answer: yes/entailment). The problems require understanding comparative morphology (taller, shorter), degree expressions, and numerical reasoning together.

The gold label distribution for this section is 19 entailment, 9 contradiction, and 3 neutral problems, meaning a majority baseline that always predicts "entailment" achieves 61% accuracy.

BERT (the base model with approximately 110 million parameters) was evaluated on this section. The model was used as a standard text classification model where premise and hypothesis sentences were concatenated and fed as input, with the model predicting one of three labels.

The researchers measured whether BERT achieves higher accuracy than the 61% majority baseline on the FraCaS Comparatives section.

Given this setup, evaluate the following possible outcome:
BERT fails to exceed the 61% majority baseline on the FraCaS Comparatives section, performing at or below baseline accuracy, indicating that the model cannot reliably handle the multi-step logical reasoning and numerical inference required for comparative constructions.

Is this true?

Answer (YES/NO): YES